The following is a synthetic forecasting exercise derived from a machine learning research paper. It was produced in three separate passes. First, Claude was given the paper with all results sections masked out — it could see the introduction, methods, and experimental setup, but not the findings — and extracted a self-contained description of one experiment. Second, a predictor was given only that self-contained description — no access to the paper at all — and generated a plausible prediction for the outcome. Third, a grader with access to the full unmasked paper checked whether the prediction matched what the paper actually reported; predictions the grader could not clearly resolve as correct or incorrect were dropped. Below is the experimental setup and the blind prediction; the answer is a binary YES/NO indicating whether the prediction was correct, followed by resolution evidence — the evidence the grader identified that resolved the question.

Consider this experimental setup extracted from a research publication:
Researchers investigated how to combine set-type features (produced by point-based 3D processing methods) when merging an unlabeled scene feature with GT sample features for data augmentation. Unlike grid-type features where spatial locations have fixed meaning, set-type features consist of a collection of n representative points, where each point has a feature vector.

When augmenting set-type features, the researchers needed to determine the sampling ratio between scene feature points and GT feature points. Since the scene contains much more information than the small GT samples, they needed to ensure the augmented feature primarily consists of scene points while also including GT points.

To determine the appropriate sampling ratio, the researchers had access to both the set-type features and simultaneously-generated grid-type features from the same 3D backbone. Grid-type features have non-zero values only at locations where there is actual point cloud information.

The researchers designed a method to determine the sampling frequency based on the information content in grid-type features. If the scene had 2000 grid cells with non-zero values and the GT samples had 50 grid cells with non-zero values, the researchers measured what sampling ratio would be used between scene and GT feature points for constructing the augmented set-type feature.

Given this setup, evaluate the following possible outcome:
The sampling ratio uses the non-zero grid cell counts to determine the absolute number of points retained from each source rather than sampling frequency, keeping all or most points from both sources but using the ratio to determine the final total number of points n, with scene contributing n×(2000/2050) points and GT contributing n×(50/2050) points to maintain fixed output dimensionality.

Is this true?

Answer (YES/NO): NO